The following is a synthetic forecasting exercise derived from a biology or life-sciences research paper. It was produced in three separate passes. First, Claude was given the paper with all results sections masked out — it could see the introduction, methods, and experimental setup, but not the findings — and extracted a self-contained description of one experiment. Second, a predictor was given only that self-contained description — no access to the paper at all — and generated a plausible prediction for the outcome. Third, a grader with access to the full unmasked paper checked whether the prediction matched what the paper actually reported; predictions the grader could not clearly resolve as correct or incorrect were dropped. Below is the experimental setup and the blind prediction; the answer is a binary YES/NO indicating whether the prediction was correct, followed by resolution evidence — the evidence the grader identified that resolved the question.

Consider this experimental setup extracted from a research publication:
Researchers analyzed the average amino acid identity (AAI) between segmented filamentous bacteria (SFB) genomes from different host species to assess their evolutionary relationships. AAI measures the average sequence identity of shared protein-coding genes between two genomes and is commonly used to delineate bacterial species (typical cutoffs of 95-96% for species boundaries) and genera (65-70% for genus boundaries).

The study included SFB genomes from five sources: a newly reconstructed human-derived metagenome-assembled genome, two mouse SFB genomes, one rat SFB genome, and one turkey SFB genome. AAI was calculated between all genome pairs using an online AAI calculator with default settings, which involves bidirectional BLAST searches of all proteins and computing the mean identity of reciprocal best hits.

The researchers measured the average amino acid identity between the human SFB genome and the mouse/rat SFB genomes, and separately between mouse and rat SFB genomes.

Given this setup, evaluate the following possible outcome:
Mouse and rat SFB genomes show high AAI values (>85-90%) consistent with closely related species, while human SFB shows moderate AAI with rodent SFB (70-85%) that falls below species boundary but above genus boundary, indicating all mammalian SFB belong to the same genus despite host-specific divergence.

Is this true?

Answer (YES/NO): NO